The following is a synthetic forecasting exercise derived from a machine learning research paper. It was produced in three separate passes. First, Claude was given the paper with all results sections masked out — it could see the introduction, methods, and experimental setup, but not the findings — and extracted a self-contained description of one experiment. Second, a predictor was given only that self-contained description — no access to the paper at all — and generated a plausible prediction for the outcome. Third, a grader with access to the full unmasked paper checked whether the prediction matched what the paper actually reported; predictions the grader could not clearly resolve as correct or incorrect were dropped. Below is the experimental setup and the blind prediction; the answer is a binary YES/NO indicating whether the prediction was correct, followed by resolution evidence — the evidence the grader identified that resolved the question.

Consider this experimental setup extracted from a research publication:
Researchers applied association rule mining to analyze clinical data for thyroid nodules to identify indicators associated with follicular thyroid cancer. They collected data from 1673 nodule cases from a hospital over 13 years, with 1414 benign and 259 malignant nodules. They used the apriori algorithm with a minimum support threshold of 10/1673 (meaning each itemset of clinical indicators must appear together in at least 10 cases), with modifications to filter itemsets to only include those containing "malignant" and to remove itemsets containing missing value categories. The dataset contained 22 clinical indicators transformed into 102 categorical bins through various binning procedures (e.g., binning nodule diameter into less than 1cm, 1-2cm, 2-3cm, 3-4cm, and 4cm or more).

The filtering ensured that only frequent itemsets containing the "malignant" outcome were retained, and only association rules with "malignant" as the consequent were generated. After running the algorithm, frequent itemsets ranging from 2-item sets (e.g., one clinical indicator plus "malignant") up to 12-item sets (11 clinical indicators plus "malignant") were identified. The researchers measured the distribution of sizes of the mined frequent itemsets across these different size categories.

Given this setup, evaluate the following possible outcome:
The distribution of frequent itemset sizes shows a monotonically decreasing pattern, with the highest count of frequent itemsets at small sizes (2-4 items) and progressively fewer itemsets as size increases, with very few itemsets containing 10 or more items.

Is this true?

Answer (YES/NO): NO